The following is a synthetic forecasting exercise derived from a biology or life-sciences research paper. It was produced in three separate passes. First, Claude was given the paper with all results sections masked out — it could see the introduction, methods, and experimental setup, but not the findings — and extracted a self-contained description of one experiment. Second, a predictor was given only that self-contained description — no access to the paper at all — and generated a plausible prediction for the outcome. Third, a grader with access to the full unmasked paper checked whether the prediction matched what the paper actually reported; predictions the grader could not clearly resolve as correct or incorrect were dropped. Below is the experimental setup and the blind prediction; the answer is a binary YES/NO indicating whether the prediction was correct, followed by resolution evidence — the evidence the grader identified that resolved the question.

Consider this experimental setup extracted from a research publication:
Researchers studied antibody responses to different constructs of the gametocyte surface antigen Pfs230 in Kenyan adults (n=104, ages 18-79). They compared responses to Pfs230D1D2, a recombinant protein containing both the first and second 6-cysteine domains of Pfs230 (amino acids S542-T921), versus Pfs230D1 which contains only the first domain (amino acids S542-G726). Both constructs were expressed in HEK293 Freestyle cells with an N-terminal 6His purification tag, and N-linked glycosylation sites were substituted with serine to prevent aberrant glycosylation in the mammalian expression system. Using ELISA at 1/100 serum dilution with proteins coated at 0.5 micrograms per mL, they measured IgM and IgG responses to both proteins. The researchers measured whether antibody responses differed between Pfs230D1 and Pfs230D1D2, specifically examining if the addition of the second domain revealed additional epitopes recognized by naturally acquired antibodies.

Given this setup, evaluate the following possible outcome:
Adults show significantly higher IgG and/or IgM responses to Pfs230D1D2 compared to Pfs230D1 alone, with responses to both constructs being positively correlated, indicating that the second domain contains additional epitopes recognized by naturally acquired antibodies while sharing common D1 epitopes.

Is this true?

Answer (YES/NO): NO